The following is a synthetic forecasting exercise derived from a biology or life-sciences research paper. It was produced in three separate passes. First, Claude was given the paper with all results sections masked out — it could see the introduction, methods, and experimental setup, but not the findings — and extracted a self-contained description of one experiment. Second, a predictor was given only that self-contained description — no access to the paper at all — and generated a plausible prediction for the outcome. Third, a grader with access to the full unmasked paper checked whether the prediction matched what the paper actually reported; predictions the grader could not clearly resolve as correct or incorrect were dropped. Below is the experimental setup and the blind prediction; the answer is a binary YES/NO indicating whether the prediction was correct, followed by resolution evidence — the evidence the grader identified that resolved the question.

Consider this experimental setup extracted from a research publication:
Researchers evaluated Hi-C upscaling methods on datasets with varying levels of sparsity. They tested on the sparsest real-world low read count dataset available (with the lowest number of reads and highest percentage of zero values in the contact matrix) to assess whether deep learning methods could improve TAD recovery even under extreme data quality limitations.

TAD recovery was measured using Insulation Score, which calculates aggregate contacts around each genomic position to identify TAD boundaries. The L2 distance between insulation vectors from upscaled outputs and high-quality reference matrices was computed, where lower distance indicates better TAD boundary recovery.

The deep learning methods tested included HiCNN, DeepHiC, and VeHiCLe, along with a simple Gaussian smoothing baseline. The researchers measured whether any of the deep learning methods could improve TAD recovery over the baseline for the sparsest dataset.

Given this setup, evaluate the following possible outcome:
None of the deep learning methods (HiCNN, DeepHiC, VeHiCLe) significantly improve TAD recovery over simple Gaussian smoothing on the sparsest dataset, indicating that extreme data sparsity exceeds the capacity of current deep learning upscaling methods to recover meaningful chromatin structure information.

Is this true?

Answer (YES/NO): YES